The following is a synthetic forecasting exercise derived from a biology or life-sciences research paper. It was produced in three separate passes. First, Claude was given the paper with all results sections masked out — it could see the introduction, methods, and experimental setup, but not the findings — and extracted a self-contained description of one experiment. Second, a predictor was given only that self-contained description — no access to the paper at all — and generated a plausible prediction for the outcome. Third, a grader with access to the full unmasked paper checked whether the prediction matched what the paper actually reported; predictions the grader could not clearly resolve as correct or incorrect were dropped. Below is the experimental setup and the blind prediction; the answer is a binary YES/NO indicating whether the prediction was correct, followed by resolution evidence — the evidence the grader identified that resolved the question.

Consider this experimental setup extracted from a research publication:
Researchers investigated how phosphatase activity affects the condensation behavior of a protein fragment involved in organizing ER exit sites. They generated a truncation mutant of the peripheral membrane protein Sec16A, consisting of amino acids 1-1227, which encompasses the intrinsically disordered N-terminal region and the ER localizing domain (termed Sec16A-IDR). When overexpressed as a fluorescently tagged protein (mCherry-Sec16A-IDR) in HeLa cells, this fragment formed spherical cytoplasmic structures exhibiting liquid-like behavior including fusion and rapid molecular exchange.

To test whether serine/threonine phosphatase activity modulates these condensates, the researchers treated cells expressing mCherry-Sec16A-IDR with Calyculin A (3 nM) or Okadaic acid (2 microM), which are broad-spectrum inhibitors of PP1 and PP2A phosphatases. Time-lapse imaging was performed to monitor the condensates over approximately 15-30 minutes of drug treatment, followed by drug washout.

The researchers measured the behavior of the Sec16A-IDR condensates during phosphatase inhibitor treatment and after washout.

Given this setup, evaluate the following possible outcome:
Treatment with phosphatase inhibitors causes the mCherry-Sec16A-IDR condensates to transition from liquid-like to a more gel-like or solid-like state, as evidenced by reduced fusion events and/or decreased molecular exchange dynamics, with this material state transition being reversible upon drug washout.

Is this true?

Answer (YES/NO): NO